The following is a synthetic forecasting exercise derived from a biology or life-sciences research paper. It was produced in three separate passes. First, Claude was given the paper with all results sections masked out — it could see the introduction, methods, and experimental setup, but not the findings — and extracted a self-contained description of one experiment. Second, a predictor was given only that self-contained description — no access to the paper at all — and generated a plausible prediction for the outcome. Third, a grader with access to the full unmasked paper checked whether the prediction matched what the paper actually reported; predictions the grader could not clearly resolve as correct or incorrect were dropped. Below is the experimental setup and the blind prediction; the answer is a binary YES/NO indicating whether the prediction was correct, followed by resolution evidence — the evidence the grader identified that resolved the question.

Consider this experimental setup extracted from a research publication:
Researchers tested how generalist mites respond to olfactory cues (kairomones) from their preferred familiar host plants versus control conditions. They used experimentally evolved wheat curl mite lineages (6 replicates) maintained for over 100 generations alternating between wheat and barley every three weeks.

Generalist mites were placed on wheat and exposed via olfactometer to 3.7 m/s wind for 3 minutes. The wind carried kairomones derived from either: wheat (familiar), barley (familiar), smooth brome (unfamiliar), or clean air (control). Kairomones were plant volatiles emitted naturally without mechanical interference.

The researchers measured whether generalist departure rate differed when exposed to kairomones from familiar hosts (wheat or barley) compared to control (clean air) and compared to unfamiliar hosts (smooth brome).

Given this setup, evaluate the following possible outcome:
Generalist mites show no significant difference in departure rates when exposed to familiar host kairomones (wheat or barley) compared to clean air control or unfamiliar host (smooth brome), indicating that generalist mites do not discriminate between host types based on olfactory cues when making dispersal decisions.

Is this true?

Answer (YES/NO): NO